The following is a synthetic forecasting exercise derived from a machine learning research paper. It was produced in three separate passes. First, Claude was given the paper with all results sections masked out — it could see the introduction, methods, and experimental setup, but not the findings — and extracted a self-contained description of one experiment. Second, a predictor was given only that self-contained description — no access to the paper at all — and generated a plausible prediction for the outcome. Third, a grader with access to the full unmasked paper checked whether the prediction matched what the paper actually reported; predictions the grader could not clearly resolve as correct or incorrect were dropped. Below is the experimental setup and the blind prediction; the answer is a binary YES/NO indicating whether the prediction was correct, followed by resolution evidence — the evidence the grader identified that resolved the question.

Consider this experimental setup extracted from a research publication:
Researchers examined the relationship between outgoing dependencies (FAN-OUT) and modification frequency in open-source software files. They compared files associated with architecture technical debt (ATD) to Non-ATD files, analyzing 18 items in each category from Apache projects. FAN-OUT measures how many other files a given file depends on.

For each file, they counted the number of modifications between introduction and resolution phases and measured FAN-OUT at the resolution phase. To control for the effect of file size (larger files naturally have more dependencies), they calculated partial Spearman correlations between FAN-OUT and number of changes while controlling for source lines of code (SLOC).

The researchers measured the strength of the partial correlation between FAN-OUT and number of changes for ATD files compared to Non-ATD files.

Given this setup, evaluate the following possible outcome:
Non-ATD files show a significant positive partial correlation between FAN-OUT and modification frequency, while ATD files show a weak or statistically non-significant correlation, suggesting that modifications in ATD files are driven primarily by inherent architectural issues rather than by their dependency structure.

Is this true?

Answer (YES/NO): YES